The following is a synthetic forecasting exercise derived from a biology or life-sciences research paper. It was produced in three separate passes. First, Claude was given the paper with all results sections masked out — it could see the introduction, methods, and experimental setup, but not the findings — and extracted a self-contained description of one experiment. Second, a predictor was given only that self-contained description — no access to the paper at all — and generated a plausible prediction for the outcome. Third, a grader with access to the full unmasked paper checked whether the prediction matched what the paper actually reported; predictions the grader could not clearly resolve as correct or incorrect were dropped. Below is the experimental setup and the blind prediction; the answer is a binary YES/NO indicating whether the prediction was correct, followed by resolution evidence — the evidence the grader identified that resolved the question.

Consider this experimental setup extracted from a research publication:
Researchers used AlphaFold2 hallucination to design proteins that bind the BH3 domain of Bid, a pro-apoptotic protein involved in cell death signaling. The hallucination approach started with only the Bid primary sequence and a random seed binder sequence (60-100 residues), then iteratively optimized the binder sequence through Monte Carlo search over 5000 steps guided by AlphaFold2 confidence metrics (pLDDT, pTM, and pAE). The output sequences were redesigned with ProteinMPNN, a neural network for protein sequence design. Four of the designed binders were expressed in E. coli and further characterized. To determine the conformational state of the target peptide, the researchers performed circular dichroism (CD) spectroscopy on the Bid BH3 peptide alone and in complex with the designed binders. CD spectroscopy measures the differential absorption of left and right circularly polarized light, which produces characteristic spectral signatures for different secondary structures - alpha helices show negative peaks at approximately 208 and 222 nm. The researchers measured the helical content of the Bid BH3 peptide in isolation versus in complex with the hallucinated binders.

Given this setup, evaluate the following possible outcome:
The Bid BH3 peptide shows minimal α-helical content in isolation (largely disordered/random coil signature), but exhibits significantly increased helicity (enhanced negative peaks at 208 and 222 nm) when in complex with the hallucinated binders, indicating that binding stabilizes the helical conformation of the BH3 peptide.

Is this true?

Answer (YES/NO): YES